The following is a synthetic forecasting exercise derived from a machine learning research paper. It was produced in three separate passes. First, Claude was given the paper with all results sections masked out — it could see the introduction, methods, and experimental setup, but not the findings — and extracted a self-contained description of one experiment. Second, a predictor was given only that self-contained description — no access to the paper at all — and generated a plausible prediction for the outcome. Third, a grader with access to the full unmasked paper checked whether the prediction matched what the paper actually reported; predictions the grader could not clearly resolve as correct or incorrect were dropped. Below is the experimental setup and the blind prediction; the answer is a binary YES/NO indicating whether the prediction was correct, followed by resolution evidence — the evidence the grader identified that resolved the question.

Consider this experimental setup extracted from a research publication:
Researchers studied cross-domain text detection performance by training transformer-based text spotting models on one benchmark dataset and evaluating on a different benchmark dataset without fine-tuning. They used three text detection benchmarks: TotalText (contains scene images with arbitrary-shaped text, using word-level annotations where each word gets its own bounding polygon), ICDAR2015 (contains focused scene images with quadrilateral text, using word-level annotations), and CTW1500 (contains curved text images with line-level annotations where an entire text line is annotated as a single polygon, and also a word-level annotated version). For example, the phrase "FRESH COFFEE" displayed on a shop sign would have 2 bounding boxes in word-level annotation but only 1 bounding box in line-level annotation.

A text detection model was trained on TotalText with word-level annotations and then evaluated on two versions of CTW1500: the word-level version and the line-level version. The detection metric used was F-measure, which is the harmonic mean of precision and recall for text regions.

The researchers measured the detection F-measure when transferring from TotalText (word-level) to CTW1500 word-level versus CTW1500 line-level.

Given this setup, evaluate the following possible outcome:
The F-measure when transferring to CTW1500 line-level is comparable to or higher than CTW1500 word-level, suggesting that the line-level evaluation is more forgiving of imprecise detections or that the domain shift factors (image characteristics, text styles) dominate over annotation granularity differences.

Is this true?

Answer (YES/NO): NO